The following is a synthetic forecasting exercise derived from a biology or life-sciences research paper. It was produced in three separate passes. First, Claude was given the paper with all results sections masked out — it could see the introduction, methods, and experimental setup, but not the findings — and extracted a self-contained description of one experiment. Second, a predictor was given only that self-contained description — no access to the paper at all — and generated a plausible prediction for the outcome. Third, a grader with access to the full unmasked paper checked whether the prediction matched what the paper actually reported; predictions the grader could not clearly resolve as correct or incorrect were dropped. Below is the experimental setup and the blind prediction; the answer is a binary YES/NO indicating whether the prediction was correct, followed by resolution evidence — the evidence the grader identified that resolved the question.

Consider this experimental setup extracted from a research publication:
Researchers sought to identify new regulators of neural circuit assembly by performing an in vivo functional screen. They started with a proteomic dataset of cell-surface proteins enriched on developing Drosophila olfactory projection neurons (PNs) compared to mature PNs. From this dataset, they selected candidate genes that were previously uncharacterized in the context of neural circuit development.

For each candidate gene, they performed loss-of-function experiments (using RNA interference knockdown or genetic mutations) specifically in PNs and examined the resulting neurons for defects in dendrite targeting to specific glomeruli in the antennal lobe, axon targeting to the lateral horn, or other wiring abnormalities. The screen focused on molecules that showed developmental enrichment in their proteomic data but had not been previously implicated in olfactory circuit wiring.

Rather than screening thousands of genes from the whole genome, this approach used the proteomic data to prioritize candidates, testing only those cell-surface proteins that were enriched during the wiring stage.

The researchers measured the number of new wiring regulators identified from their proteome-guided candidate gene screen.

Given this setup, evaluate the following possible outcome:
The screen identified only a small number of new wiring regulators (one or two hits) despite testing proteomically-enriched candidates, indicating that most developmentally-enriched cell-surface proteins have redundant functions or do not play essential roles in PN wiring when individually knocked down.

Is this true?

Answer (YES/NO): NO